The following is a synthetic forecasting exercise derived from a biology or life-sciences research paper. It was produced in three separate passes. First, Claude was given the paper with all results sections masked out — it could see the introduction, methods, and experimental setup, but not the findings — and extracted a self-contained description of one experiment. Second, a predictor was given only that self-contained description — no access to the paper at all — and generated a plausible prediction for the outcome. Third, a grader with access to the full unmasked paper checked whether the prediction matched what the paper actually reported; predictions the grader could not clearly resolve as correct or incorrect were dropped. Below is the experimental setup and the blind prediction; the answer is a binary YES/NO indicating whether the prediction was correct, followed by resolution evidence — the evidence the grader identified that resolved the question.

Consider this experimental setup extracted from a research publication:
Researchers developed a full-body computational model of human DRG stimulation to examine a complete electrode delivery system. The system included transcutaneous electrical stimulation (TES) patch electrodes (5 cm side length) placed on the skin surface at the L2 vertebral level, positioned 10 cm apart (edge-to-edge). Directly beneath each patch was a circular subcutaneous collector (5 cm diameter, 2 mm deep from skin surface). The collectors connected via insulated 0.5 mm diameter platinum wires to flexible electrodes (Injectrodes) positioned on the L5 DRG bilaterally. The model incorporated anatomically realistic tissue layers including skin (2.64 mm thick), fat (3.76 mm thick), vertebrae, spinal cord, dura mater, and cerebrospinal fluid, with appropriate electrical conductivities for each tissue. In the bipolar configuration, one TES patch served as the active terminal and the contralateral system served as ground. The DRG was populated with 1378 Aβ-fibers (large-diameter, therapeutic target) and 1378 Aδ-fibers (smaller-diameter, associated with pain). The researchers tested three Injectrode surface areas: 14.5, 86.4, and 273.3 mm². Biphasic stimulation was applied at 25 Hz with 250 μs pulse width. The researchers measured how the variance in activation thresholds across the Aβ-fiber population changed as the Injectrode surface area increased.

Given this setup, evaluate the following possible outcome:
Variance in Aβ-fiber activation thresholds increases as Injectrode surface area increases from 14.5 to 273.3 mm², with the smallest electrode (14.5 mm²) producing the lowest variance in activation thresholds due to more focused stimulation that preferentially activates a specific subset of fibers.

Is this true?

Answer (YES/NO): NO